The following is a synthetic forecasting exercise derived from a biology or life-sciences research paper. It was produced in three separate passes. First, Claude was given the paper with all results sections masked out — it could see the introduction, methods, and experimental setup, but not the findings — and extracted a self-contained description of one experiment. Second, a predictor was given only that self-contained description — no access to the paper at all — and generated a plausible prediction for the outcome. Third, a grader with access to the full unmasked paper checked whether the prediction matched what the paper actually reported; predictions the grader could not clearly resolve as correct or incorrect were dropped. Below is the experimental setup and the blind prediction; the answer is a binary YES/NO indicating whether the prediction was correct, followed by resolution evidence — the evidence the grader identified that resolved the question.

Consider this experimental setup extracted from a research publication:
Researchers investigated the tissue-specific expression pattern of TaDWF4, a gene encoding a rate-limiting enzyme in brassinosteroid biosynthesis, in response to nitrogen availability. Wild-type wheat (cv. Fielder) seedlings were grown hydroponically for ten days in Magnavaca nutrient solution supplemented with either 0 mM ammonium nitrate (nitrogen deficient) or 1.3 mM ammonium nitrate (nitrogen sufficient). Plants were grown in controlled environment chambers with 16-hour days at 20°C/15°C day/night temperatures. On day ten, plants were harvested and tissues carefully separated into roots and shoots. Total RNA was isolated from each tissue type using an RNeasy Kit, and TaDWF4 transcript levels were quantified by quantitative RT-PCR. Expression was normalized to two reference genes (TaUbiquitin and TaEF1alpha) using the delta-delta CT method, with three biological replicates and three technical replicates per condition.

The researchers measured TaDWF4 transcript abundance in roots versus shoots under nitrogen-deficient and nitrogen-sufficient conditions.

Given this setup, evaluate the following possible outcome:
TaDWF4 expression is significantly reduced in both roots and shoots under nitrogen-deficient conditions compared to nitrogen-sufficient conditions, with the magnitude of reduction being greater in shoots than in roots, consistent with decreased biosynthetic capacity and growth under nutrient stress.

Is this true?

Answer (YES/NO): NO